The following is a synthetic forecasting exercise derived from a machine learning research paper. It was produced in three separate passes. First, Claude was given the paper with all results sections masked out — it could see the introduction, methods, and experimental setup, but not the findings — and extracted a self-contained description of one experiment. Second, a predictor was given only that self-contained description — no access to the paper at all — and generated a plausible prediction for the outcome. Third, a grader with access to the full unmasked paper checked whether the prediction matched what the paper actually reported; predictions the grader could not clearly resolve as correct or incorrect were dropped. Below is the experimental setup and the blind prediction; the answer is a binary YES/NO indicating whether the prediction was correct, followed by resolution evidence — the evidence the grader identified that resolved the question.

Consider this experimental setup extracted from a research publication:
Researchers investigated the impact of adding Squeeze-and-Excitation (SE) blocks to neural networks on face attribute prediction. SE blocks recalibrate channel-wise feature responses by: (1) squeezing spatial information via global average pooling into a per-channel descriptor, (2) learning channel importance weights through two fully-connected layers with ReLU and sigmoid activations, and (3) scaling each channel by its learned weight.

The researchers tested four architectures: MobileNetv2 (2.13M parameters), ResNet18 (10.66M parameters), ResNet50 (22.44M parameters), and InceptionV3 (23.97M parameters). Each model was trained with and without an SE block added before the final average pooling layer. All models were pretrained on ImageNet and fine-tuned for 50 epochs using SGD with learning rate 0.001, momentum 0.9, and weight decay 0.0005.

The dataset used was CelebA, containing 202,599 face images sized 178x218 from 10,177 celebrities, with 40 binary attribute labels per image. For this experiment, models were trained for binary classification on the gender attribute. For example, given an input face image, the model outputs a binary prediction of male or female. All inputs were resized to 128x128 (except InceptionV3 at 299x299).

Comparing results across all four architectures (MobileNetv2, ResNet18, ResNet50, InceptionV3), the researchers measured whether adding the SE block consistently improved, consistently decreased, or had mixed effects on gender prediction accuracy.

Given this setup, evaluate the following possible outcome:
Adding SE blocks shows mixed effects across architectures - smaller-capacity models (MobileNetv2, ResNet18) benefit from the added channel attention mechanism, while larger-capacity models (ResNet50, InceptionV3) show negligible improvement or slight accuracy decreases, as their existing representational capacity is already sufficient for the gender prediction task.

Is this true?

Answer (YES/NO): NO